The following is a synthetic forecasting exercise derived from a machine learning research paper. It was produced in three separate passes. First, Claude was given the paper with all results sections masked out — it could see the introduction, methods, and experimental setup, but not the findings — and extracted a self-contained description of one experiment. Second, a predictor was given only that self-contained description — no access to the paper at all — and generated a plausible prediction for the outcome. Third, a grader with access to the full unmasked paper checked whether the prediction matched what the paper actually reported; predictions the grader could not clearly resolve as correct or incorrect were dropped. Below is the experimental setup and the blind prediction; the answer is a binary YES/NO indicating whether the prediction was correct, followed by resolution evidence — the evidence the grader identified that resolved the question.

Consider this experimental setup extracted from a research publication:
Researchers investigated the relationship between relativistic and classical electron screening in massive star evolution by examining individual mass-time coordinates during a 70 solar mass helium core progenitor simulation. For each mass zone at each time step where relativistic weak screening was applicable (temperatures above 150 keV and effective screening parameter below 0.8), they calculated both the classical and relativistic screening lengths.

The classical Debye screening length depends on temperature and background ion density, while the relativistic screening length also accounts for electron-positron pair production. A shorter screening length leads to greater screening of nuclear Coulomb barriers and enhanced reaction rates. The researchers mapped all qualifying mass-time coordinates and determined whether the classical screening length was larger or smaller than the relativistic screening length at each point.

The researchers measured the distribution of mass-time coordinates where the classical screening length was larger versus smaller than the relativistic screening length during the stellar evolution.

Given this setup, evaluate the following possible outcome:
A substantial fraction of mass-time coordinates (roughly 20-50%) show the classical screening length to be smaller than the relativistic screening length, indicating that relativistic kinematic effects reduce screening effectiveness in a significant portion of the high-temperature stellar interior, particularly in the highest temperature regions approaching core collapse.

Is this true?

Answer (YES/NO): NO